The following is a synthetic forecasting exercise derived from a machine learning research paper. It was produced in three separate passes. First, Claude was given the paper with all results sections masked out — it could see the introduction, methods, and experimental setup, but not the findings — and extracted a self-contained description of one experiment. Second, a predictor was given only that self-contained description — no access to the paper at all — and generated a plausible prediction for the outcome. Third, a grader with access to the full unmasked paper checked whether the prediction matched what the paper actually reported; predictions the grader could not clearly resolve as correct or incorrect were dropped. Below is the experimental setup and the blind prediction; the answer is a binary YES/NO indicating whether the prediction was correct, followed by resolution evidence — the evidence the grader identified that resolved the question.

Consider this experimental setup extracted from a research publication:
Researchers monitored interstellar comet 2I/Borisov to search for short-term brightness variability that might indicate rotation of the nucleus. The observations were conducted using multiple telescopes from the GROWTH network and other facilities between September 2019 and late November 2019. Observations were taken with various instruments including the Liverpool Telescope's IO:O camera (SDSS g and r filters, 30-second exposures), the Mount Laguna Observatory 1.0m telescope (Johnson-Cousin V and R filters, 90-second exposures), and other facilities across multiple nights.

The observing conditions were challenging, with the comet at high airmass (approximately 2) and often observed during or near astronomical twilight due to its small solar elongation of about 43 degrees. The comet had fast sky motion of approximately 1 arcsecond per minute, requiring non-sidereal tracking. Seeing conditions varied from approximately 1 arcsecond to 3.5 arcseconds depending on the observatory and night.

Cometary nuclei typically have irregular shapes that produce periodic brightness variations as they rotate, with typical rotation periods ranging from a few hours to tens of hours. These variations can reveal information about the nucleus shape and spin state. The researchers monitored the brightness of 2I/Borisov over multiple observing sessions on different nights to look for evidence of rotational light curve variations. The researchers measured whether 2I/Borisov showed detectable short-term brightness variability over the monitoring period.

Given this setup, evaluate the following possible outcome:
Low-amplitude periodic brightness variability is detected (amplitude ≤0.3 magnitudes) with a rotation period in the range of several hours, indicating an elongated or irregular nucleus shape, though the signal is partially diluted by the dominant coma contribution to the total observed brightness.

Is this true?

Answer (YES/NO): NO